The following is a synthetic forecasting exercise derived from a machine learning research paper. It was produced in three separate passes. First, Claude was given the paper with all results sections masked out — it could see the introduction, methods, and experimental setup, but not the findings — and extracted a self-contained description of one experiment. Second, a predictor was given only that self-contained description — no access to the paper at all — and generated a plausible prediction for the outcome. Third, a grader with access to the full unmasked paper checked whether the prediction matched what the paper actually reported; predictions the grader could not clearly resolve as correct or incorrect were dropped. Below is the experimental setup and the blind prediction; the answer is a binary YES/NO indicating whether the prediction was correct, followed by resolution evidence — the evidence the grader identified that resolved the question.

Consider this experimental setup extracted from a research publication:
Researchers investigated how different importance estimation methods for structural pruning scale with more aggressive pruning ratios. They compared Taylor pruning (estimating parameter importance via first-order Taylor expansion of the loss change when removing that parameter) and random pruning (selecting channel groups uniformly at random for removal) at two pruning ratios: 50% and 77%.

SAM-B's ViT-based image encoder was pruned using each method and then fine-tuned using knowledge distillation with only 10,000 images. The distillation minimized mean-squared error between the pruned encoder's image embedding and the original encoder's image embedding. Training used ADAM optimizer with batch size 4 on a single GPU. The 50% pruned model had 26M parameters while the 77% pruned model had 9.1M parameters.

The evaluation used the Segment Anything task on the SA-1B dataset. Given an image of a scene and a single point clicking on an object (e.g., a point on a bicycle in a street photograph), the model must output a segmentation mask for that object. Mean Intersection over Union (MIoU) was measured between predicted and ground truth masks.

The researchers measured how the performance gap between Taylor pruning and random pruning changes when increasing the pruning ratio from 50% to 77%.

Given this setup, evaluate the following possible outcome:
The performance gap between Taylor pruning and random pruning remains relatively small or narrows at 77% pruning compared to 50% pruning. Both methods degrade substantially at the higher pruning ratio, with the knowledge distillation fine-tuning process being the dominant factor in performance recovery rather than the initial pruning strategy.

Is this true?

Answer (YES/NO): NO